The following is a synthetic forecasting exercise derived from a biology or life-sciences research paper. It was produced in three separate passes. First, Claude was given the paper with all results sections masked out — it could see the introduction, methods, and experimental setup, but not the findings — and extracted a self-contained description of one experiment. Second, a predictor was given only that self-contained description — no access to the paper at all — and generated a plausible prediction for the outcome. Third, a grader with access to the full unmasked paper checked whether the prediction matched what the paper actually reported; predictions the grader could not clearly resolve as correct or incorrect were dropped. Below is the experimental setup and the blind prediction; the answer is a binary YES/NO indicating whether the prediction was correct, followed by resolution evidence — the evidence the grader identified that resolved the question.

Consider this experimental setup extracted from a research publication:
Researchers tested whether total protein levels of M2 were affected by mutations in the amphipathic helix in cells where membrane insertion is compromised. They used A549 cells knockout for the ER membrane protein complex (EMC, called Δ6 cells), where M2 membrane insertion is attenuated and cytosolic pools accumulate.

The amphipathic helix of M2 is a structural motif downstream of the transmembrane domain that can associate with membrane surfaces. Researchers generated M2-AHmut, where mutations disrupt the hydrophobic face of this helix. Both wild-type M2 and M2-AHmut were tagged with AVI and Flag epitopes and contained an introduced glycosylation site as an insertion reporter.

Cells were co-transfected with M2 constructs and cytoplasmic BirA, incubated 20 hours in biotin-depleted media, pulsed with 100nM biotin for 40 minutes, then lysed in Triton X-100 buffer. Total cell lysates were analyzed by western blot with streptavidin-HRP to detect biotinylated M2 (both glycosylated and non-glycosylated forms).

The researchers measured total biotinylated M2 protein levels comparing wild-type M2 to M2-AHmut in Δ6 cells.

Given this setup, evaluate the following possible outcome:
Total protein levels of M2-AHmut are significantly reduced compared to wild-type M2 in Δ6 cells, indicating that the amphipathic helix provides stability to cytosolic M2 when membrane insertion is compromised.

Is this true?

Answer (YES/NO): YES